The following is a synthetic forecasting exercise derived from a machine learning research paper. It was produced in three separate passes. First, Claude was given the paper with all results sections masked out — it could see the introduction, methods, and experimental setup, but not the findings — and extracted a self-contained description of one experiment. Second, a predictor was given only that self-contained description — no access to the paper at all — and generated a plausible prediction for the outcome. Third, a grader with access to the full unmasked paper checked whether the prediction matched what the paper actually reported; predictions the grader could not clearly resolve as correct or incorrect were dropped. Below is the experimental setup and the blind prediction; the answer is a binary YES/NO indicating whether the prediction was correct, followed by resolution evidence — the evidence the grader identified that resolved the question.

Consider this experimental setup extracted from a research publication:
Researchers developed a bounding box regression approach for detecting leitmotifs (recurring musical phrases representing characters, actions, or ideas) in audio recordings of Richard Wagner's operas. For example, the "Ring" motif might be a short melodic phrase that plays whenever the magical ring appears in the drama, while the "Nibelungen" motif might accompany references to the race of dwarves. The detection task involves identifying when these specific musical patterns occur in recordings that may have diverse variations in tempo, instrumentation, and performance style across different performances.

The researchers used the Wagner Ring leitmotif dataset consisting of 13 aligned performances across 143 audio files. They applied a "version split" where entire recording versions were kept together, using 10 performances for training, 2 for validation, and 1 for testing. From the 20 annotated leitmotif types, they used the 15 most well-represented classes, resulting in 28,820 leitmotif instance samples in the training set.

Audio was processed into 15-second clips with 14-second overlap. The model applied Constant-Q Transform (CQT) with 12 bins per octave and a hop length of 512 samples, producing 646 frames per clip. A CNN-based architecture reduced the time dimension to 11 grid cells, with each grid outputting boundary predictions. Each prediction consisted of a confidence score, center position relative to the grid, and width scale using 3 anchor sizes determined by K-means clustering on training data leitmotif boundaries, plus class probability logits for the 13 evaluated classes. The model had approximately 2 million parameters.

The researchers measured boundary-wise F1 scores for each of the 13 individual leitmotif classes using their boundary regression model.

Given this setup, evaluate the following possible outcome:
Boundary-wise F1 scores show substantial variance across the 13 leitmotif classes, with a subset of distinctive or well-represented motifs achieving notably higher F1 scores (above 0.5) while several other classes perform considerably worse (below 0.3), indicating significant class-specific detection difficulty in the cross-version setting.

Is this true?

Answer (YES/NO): NO